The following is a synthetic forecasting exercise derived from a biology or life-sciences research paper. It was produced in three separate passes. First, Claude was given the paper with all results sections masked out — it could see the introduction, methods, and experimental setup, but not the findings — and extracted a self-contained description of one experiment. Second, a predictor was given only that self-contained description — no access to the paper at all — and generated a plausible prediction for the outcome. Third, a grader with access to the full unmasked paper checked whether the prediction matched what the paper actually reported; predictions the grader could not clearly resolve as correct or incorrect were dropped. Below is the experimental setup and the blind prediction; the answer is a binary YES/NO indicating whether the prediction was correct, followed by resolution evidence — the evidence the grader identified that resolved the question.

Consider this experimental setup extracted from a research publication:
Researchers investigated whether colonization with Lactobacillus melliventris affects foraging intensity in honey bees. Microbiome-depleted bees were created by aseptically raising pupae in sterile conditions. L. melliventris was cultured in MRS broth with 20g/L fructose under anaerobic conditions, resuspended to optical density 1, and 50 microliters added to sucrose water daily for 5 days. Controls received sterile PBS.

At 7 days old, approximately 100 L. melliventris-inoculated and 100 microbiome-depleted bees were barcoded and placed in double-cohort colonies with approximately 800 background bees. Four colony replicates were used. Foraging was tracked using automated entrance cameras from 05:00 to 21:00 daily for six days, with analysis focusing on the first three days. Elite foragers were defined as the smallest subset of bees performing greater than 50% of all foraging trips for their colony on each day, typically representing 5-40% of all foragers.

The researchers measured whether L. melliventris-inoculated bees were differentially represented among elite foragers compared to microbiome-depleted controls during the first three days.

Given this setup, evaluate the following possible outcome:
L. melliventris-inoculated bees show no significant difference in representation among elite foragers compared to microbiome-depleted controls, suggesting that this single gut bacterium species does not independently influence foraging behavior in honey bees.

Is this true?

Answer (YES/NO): NO